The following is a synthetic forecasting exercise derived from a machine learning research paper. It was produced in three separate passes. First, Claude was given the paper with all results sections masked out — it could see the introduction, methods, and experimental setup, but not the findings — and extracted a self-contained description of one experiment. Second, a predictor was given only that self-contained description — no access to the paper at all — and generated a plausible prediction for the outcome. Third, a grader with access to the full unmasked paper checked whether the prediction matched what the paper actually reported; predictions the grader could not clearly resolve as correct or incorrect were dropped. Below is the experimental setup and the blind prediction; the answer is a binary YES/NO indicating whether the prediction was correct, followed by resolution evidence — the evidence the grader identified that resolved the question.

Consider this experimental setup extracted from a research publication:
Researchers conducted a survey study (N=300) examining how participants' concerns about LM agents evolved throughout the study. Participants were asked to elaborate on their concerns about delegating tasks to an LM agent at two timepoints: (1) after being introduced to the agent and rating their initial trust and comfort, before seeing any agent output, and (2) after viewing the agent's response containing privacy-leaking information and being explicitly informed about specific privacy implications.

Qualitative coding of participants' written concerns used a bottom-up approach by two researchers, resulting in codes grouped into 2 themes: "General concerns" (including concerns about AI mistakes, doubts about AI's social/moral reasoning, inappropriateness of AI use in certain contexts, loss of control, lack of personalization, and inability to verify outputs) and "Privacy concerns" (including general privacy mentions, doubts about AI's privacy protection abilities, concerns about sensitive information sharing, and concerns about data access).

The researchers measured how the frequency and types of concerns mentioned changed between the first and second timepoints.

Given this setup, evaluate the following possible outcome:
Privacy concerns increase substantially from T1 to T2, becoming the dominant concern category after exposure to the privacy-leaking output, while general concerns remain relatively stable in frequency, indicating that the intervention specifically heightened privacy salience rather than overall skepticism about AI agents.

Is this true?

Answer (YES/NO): NO